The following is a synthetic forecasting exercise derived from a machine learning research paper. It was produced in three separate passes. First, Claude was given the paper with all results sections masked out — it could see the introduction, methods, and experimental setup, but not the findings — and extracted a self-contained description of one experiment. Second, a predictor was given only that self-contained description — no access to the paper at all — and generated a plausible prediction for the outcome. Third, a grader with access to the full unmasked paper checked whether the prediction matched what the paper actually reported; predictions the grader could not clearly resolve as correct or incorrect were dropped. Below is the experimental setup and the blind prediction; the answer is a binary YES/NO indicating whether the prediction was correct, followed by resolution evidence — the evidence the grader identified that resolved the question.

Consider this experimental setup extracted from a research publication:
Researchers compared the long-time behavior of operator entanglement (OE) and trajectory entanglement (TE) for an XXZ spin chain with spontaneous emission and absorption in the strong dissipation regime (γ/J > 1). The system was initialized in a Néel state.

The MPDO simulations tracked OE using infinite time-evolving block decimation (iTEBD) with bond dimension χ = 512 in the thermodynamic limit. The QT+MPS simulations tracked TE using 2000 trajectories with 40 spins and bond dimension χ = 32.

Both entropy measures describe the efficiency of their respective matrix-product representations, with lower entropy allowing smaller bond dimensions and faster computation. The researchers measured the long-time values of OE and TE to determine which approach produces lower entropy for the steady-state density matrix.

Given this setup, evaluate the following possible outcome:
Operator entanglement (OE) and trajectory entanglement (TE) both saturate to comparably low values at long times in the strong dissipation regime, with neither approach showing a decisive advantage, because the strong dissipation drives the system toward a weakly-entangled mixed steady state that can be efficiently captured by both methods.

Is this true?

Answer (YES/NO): NO